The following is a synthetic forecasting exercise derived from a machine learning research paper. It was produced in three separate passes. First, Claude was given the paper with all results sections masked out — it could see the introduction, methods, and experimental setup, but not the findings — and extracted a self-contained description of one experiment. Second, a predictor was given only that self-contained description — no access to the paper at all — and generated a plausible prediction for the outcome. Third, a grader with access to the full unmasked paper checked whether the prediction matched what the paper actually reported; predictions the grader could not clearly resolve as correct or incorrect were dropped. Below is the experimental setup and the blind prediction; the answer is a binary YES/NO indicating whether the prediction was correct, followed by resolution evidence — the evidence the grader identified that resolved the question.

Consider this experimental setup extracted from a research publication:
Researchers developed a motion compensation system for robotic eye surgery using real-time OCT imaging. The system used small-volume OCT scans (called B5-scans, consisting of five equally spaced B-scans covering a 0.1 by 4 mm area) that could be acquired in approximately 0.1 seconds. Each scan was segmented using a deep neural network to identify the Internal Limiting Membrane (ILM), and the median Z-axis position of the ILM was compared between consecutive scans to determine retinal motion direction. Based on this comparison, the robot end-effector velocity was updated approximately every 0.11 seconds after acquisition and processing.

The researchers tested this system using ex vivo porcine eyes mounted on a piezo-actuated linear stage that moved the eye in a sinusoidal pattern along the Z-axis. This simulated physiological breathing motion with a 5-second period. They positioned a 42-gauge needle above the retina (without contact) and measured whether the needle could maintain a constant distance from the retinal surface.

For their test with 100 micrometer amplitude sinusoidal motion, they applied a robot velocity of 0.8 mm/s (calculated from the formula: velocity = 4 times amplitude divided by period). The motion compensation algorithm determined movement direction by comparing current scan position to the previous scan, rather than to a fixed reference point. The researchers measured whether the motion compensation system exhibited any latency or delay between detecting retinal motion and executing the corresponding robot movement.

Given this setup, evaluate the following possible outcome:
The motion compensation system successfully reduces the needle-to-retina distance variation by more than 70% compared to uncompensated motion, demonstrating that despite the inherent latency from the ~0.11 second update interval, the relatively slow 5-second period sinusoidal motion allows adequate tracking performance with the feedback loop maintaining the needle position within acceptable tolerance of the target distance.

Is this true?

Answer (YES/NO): NO